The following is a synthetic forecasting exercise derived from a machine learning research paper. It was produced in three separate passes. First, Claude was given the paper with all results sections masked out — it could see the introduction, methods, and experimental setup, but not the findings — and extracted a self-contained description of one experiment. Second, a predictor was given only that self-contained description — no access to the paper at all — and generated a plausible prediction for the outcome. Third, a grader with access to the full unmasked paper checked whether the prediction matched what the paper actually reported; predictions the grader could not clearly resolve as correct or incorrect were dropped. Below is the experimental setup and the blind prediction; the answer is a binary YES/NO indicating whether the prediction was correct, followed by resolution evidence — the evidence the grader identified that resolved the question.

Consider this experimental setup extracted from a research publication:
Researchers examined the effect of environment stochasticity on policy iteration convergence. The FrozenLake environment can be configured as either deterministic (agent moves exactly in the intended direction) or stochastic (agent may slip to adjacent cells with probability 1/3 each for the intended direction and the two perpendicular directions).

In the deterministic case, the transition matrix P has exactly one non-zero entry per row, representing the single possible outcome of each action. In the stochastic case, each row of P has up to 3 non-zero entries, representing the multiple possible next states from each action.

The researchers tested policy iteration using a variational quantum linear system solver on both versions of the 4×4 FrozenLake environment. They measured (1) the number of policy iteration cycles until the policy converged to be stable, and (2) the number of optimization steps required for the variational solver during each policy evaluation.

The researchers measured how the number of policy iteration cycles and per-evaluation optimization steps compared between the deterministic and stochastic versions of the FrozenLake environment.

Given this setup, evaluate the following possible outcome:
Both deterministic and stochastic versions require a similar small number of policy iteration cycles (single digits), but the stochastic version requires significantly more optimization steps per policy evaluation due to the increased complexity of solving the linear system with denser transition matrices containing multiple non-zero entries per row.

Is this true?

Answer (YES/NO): NO